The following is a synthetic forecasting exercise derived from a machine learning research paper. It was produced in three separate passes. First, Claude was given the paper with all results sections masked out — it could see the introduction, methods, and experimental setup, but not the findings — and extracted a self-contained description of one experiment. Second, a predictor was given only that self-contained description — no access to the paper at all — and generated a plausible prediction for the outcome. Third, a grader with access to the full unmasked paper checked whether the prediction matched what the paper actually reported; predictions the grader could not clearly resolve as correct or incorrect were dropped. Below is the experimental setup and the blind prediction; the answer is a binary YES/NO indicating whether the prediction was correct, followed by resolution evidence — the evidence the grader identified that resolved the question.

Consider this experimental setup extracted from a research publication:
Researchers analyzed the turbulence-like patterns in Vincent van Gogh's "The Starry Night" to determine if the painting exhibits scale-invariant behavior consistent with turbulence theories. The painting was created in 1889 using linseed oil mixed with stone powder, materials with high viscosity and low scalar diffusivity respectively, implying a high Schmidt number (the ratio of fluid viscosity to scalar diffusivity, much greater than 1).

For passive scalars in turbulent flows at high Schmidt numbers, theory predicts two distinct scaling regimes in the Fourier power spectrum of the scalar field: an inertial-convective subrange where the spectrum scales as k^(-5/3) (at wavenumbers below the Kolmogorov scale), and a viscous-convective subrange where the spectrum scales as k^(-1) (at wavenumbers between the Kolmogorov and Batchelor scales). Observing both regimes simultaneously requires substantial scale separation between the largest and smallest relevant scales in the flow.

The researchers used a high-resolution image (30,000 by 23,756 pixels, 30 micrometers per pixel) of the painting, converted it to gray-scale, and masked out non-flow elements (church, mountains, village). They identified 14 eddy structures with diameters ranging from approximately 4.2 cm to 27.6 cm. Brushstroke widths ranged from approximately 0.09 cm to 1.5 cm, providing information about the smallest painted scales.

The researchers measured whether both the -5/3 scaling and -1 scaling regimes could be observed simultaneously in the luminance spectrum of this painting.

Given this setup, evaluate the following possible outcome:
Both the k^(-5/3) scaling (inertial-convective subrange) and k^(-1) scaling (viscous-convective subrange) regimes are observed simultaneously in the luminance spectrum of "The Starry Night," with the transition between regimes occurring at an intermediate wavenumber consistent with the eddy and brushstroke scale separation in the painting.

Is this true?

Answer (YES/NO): YES